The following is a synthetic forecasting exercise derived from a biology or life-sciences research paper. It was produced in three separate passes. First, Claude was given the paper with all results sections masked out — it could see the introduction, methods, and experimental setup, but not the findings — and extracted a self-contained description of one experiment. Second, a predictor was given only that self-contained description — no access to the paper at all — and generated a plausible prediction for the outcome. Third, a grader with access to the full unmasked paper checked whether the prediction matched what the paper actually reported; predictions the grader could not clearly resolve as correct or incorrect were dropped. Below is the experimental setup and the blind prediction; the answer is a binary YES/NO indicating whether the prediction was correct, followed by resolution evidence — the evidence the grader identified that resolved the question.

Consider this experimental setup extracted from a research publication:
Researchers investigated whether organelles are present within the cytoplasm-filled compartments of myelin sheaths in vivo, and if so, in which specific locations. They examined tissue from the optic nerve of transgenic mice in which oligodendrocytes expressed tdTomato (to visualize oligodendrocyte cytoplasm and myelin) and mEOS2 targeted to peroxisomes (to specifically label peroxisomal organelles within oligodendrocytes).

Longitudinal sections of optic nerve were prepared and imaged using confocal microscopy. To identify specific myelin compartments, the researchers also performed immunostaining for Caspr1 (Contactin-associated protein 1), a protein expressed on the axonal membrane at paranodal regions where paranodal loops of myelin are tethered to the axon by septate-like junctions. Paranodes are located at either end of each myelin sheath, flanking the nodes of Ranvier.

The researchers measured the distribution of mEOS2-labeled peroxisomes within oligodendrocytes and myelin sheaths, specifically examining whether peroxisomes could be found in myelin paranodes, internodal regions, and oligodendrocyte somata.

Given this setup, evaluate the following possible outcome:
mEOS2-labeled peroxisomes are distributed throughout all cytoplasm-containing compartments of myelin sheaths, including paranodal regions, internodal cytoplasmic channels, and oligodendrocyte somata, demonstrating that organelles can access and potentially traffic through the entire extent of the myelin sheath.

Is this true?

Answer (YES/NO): YES